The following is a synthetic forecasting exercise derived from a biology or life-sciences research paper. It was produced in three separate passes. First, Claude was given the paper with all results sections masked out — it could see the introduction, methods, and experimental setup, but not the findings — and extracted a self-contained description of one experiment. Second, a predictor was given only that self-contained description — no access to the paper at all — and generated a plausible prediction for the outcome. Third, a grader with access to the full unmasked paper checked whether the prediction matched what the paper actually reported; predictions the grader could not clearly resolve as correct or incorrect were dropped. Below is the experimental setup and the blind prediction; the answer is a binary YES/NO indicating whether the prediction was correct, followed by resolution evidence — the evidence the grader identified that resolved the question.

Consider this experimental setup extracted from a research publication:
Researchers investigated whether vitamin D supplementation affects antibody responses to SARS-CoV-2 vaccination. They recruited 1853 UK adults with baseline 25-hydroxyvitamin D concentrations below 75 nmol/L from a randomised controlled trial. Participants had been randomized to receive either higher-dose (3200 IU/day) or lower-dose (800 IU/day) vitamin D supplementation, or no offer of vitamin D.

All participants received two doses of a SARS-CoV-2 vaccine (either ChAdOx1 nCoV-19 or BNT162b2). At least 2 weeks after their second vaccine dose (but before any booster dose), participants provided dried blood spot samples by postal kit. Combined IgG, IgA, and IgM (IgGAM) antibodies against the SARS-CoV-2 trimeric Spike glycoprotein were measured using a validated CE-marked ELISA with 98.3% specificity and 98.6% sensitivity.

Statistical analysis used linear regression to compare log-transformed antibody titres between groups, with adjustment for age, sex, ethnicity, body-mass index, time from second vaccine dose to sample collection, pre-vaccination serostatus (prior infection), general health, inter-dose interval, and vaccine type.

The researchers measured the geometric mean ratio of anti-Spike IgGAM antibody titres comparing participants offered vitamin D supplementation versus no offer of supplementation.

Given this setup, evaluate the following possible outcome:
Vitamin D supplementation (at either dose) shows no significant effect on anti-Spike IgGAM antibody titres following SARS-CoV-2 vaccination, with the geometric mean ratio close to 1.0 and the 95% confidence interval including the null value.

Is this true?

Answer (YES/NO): YES